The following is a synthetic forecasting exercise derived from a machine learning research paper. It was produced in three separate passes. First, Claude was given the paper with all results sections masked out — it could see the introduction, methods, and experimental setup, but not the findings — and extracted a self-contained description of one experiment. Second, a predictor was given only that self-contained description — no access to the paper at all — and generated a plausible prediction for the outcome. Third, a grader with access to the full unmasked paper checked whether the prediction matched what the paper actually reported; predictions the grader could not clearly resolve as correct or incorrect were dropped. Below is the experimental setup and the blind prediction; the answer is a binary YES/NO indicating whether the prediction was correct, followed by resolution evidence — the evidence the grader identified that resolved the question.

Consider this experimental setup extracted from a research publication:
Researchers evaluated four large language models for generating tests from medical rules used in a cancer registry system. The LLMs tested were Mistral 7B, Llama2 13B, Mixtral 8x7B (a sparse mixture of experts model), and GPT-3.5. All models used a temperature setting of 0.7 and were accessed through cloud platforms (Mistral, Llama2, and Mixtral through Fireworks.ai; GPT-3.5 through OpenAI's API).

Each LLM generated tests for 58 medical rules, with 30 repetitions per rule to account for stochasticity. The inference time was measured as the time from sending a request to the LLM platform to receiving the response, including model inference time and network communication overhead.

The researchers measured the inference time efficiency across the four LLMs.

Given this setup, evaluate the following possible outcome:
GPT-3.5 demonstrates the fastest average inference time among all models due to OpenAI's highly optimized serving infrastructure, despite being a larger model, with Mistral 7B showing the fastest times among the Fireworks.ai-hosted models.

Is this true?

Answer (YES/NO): NO